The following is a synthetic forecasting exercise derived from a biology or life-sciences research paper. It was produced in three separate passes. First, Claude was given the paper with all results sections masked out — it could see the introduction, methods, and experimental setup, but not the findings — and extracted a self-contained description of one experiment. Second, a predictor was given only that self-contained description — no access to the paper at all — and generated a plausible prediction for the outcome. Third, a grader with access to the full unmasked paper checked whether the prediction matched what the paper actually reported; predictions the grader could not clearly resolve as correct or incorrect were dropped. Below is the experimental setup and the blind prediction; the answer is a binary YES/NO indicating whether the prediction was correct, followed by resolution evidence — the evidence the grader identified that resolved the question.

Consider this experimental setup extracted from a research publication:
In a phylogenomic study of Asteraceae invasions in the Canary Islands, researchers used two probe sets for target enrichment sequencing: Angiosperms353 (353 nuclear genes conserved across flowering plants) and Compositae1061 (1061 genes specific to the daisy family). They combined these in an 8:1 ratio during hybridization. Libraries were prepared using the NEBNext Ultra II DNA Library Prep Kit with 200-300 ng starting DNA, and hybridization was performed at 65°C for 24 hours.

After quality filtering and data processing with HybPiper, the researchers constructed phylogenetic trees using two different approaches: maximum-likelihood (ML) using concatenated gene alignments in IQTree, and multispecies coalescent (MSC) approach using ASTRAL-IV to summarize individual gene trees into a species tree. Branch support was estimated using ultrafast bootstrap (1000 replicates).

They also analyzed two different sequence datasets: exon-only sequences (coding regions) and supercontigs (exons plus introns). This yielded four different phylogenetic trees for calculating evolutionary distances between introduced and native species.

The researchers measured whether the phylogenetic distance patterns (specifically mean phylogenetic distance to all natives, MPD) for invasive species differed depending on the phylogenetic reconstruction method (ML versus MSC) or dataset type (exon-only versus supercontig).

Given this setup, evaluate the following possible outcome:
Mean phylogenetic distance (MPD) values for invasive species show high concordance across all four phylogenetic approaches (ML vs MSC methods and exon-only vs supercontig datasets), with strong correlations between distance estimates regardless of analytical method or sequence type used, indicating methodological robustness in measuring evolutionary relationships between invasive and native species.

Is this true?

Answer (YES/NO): NO